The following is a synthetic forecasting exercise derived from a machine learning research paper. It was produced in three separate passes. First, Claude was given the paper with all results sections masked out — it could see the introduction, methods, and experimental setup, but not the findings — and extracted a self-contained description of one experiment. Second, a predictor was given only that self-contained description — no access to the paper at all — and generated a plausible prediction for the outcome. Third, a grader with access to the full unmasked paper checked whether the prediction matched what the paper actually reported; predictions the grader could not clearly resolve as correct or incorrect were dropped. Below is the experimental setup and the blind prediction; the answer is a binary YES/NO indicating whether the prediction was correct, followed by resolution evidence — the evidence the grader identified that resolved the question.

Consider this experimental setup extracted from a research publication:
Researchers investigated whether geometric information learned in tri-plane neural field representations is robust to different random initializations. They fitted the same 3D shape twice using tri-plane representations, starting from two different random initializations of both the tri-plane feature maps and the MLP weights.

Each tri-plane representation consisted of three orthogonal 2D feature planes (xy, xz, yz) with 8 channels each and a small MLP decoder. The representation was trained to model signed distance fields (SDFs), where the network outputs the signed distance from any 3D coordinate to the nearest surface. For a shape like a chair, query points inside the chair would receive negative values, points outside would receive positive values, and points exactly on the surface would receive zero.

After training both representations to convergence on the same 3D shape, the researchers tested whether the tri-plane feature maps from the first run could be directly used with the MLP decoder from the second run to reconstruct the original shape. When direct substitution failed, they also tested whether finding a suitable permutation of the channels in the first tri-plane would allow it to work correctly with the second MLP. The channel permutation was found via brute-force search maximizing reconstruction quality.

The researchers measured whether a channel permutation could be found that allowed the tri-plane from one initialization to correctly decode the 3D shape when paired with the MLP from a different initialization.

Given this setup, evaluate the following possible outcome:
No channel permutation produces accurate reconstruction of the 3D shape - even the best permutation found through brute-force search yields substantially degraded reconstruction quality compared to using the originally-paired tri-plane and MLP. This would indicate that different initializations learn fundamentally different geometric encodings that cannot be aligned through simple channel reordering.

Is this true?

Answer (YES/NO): NO